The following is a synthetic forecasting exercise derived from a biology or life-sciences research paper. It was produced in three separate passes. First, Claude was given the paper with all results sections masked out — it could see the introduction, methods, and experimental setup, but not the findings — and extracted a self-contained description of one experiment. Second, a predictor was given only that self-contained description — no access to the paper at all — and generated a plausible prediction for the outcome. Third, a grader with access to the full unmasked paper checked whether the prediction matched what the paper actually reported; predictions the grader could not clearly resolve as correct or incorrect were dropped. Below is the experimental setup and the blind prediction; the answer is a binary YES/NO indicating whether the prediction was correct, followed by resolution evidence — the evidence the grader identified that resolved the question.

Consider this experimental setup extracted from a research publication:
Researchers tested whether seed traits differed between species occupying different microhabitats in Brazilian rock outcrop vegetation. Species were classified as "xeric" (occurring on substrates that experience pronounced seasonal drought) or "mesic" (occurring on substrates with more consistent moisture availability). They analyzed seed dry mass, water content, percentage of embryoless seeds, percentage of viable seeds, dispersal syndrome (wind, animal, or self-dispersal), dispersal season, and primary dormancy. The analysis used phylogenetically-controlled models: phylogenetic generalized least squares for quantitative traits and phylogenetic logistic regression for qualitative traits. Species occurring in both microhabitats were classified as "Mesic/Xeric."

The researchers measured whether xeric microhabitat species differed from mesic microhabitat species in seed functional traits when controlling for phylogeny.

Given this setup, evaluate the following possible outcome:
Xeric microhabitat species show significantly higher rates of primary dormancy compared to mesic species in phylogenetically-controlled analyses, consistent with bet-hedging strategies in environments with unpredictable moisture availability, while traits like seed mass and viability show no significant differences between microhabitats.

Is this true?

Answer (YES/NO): NO